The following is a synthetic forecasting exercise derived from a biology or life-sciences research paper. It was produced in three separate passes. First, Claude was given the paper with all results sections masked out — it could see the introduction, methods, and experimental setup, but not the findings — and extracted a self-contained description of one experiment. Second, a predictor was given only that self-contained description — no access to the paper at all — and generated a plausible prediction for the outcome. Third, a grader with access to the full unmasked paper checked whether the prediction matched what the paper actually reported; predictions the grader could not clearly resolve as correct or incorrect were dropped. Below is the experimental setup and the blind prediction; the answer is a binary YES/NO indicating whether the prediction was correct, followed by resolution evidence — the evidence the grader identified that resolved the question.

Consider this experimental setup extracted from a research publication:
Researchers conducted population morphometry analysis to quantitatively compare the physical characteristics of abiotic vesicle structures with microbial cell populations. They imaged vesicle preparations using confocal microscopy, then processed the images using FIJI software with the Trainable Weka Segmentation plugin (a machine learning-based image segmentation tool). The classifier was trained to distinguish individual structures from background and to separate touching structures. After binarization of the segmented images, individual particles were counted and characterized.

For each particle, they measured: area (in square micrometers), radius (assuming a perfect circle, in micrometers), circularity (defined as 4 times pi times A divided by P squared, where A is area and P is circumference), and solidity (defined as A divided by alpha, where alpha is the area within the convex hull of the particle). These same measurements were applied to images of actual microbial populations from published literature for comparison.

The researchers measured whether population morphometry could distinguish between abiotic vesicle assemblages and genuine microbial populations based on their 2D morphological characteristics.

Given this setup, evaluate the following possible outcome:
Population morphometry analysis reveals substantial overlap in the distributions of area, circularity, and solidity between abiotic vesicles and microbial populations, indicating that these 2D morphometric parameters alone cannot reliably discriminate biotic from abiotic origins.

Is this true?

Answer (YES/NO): NO